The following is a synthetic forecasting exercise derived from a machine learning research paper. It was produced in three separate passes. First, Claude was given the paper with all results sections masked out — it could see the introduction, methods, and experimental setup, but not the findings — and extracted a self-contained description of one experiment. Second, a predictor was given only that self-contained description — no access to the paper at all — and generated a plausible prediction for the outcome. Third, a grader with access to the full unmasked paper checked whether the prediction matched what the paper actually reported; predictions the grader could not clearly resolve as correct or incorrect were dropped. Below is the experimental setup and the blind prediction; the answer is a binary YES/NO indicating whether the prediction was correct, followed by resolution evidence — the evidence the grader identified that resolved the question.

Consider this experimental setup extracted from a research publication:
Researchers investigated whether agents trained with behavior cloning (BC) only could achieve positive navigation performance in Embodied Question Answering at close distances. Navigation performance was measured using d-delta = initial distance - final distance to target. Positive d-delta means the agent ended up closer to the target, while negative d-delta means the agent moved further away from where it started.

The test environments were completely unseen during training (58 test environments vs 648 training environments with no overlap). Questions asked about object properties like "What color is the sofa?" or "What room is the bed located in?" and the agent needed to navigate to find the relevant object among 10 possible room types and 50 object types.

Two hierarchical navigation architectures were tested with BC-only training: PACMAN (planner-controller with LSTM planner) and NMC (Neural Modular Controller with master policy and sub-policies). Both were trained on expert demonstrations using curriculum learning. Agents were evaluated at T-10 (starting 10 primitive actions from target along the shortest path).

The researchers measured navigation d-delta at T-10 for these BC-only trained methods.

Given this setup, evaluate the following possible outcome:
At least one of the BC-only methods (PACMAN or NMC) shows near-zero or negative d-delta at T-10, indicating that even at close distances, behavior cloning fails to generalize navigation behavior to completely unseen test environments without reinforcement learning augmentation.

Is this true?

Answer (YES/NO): YES